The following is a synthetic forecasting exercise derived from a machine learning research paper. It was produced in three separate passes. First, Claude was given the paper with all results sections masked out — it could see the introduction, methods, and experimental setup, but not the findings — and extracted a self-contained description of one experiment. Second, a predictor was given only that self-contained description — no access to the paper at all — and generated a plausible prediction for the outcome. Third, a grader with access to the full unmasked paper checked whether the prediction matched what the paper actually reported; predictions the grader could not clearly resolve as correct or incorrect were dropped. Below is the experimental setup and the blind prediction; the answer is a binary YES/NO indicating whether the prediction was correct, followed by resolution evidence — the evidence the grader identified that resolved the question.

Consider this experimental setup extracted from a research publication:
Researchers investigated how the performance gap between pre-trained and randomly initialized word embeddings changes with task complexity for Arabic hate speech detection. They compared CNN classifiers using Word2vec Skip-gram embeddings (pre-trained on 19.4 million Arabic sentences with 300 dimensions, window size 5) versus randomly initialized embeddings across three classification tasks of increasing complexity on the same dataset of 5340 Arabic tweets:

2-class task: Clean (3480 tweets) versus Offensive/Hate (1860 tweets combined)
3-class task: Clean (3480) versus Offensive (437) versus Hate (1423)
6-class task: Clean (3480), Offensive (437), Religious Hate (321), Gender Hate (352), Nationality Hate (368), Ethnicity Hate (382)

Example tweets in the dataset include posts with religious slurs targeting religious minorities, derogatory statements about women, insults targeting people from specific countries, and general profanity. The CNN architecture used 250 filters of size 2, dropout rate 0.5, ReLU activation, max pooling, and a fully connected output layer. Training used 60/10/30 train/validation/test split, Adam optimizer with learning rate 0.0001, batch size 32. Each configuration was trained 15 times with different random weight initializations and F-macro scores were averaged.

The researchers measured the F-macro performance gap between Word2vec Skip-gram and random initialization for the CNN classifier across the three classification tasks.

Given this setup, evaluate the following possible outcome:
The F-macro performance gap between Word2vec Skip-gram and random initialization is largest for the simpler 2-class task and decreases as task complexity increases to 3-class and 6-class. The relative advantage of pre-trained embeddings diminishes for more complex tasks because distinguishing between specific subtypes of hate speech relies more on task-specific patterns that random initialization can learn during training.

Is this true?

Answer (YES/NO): NO